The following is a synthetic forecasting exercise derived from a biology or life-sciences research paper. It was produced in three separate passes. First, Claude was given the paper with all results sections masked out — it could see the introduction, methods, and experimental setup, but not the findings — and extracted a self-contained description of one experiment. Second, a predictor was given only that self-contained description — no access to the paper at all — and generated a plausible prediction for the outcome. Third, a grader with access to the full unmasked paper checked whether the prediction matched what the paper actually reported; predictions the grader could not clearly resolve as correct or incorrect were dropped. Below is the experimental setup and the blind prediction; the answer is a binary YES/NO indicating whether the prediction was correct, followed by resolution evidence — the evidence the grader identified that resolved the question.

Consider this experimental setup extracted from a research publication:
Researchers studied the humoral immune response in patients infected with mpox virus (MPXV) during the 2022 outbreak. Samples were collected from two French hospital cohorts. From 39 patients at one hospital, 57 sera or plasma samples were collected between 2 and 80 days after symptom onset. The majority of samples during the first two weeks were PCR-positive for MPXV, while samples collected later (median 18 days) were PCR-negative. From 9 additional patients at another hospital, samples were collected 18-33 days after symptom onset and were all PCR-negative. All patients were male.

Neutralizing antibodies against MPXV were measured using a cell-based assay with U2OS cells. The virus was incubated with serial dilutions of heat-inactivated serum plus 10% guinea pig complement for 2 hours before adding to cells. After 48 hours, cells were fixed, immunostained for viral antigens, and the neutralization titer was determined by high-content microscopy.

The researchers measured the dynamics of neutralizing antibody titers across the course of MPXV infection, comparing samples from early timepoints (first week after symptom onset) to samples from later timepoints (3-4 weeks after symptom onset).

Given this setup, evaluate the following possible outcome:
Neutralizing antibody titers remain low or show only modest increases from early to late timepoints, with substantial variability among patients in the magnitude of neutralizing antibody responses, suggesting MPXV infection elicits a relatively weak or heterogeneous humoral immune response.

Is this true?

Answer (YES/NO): NO